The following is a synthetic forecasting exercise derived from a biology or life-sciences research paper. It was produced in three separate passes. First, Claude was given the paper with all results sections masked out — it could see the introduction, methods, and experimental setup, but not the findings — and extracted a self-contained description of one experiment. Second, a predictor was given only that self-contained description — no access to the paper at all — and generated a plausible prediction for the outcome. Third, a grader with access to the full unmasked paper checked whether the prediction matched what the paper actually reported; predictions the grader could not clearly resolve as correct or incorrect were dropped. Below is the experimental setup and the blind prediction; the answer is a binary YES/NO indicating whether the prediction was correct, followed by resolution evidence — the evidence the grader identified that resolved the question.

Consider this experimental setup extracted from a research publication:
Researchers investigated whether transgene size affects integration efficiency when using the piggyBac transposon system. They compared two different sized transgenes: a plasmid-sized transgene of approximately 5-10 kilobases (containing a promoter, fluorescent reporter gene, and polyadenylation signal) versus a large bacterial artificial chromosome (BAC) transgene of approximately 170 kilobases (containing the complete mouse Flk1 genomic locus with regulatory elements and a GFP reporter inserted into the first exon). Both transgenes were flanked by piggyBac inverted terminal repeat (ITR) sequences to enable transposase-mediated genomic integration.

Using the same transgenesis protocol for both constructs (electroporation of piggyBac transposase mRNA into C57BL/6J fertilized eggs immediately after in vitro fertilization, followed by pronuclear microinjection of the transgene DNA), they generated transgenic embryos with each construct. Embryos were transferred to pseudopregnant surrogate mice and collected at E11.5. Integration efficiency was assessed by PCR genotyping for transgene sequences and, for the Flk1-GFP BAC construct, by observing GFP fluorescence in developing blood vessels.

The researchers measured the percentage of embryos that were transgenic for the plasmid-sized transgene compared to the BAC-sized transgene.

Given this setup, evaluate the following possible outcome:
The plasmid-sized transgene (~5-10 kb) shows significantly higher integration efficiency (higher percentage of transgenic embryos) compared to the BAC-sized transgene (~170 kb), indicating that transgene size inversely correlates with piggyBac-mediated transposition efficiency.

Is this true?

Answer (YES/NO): YES